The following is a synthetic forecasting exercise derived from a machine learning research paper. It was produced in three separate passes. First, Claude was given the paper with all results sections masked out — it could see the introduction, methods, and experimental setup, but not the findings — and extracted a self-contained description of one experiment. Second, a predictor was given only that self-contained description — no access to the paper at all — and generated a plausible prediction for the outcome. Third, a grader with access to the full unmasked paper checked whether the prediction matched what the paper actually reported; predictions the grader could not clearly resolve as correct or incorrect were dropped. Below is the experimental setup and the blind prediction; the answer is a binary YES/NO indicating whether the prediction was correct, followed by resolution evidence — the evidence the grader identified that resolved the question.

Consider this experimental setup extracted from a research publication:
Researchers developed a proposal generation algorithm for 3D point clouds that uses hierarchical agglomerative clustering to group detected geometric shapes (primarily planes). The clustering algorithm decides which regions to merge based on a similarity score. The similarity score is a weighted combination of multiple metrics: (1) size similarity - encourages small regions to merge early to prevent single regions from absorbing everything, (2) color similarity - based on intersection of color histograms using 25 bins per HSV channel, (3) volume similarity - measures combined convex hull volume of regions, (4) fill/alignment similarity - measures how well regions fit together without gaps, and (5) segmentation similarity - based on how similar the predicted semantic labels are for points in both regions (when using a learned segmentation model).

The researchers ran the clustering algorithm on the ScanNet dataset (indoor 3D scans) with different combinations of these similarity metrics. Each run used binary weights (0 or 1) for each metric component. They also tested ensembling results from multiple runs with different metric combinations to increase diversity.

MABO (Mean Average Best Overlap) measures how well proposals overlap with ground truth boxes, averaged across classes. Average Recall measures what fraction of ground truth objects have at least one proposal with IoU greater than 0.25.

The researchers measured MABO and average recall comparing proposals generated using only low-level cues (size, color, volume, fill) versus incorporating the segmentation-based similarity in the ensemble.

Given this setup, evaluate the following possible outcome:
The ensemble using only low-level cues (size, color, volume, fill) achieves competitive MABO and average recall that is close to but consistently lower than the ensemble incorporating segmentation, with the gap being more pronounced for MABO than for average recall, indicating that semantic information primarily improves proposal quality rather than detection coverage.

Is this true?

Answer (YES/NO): YES